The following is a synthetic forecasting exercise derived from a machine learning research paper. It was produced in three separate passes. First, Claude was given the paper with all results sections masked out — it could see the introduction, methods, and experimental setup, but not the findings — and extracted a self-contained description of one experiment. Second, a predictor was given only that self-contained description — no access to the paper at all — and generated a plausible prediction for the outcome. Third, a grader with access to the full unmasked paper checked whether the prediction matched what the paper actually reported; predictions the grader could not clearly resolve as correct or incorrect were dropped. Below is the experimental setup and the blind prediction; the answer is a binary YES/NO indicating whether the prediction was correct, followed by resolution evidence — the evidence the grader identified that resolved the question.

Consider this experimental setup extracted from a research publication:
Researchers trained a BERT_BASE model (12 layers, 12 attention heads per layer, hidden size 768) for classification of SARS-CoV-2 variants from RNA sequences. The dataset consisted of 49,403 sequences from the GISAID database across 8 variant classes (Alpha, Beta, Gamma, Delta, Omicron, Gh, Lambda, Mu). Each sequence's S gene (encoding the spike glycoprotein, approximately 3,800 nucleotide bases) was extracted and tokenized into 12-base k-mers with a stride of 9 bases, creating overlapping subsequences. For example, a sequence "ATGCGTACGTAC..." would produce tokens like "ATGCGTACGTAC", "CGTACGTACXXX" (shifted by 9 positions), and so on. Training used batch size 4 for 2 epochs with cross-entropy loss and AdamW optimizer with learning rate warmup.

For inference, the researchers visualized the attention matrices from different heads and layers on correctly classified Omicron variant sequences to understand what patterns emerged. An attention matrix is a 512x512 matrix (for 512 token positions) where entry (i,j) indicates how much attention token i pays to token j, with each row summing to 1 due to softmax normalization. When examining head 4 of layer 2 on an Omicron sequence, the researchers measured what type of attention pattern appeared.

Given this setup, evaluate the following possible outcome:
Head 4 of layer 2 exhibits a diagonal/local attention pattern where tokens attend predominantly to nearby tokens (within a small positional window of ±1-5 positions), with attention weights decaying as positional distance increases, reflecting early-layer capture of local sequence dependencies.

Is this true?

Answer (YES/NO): NO